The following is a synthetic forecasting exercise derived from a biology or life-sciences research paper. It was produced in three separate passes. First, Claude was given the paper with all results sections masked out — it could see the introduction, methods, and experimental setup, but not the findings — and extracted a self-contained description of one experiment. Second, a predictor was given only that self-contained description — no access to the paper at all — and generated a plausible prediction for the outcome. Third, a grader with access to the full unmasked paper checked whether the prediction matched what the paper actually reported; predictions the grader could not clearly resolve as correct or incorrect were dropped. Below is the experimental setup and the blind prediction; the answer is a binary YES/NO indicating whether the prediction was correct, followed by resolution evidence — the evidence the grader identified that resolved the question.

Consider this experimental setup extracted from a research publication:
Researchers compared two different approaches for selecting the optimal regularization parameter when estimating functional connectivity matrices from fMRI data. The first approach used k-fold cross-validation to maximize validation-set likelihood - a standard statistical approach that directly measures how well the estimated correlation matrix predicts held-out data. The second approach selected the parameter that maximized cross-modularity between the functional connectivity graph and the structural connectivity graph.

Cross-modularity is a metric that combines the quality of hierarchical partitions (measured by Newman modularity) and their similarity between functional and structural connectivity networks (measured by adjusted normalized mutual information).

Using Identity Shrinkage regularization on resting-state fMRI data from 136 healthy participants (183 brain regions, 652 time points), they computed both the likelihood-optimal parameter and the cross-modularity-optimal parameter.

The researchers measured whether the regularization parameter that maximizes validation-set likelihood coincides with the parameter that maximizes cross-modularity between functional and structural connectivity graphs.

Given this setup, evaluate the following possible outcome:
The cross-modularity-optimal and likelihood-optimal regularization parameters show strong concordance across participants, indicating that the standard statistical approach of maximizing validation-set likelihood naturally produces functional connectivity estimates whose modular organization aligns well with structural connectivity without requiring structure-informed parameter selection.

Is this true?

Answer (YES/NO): NO